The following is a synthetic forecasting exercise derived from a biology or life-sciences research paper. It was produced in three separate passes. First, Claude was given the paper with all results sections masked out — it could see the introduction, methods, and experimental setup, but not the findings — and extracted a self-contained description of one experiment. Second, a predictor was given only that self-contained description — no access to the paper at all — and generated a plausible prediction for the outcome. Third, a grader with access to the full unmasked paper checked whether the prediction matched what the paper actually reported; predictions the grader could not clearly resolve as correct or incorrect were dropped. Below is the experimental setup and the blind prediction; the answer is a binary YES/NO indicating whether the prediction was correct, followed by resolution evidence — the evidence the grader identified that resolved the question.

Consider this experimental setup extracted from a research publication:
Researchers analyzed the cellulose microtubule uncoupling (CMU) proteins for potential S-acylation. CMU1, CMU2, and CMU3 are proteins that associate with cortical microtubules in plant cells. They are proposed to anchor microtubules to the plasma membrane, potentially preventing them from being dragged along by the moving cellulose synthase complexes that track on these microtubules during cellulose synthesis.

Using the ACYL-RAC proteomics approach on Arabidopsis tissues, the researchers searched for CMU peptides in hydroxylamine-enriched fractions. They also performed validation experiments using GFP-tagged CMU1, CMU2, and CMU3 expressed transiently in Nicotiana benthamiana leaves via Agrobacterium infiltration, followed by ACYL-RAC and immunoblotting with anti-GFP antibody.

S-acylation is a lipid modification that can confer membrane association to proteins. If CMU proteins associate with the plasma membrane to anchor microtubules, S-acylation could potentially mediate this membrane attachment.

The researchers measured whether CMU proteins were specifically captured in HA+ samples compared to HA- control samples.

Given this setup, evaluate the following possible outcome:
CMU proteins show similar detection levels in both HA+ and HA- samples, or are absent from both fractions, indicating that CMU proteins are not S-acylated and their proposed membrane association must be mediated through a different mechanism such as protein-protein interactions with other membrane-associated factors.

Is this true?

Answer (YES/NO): NO